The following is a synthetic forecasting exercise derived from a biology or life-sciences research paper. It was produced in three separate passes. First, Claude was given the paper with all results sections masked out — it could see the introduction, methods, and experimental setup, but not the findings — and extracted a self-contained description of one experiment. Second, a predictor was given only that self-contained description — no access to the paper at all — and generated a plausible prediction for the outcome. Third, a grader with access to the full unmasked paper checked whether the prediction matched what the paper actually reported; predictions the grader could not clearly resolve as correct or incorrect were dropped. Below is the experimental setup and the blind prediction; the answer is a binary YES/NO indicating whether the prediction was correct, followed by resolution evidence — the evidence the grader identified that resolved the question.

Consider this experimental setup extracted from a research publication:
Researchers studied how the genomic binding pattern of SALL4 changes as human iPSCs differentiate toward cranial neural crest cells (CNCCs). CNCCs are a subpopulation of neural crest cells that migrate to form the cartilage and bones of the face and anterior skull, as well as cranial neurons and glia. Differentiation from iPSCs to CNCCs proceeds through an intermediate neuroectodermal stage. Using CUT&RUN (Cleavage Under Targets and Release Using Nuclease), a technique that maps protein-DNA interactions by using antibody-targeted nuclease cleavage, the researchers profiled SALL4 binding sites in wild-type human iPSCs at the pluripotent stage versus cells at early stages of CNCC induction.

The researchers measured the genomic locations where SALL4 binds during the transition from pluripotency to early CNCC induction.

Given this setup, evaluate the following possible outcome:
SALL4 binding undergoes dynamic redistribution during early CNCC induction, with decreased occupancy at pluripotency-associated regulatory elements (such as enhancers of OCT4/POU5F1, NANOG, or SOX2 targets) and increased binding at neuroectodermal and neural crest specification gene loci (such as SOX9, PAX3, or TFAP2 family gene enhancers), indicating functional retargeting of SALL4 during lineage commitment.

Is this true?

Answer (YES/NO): NO